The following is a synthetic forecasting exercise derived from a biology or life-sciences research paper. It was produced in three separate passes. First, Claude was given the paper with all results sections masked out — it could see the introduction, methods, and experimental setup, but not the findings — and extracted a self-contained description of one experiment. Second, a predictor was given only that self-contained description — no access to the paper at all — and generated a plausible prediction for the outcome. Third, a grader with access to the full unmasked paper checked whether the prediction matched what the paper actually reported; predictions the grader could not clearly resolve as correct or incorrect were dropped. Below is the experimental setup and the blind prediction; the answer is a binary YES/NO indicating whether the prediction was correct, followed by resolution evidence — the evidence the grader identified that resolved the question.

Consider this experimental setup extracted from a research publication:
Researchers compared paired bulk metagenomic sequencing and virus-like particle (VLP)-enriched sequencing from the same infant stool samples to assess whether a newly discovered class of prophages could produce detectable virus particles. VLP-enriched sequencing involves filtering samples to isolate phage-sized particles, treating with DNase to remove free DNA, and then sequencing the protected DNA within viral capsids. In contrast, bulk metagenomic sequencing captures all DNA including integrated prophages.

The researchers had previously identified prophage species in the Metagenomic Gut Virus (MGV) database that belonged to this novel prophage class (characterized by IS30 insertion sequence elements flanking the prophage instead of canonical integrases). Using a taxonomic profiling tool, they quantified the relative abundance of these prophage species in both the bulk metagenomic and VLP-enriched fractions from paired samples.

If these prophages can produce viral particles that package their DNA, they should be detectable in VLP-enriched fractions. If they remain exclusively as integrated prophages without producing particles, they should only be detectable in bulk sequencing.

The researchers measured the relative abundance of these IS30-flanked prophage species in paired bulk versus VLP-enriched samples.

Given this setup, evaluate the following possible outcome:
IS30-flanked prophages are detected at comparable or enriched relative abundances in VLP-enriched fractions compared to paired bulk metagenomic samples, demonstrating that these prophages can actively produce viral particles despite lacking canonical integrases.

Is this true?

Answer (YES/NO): YES